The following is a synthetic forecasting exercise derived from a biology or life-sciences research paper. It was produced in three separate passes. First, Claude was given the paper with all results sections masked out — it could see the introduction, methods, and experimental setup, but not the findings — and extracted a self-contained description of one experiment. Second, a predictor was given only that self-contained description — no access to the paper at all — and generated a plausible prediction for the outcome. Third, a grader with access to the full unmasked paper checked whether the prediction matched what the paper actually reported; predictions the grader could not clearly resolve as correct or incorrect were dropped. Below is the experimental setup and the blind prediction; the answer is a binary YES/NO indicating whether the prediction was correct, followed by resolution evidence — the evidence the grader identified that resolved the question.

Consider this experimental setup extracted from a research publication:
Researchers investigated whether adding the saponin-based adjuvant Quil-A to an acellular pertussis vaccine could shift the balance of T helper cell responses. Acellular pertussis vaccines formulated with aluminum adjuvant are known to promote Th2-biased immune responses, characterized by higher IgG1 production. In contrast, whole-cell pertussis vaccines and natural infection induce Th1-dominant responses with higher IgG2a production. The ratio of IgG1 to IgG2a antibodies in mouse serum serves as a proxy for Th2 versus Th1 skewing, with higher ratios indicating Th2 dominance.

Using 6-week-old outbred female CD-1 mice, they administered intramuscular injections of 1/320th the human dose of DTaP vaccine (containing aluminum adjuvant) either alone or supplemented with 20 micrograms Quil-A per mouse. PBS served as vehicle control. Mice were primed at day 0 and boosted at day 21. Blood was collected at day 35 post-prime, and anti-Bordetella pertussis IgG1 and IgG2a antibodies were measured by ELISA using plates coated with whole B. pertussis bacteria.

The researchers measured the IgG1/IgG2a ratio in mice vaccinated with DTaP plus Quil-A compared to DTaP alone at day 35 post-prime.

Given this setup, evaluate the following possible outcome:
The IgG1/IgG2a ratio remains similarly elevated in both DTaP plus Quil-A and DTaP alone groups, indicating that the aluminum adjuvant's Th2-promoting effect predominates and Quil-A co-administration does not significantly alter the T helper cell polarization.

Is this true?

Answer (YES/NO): NO